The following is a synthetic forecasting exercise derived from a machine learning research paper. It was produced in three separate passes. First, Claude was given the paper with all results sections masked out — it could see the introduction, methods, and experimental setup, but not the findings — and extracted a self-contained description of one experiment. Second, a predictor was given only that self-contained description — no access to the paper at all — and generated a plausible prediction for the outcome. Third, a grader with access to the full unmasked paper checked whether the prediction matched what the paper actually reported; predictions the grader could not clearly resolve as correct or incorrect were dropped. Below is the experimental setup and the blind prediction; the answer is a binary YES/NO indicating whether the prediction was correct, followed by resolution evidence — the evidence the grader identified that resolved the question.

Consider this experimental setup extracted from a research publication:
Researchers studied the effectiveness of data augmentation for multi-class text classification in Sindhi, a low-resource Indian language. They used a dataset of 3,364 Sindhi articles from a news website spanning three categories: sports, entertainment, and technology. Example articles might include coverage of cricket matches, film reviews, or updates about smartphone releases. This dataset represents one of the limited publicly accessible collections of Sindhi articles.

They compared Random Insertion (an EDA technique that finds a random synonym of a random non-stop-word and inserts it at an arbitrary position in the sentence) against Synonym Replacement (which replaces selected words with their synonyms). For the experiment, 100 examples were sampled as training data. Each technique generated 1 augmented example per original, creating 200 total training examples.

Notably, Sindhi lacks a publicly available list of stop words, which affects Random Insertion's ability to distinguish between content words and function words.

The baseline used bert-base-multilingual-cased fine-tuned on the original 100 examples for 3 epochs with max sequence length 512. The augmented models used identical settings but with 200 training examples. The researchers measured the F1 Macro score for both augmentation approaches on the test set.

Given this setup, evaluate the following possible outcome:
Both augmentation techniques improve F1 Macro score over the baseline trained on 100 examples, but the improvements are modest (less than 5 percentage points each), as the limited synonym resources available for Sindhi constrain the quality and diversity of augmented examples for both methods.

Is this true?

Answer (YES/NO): NO